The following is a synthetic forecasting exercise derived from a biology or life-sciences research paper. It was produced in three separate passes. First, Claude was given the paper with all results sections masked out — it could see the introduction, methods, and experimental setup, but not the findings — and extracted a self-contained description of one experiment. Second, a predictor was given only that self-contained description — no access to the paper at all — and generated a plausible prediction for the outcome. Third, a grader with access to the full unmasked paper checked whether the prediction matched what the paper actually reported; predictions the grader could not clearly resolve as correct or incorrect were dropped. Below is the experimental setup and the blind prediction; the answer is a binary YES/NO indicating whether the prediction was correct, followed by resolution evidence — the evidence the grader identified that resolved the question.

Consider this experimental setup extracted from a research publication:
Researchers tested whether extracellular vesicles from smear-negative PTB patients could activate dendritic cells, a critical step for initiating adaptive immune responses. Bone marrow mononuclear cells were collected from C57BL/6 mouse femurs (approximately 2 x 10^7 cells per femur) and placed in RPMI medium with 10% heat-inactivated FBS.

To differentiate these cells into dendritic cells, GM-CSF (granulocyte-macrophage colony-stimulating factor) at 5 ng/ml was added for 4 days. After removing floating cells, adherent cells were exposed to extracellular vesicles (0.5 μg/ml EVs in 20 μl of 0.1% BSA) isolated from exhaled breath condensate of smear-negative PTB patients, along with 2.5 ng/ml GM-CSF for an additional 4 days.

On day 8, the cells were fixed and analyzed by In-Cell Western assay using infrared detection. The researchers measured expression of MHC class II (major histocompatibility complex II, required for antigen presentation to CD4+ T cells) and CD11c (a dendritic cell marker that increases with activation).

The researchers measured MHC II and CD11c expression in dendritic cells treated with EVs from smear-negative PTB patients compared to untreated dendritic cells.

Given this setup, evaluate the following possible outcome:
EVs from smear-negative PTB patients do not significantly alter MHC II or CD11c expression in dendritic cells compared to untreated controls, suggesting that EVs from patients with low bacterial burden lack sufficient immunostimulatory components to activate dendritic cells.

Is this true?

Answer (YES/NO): NO